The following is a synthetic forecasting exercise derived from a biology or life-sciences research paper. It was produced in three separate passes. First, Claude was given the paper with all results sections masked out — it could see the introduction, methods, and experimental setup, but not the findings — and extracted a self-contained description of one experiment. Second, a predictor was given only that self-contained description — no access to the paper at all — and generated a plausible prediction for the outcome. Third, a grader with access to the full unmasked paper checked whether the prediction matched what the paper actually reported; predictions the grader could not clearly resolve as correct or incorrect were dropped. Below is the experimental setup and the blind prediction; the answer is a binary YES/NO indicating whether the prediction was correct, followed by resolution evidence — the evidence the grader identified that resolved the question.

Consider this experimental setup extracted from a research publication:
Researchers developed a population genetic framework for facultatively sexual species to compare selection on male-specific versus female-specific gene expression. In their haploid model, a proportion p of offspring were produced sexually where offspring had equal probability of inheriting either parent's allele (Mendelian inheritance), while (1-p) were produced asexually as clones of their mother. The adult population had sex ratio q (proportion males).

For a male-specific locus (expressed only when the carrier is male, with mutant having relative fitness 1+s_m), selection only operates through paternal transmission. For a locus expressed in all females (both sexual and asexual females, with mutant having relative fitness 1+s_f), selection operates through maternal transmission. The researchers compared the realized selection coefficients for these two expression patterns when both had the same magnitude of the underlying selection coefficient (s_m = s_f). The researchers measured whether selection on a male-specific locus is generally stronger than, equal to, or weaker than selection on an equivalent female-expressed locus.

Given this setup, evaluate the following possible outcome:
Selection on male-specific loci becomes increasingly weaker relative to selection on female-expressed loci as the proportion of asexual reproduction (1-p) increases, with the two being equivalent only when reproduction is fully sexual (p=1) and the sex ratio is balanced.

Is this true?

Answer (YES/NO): NO